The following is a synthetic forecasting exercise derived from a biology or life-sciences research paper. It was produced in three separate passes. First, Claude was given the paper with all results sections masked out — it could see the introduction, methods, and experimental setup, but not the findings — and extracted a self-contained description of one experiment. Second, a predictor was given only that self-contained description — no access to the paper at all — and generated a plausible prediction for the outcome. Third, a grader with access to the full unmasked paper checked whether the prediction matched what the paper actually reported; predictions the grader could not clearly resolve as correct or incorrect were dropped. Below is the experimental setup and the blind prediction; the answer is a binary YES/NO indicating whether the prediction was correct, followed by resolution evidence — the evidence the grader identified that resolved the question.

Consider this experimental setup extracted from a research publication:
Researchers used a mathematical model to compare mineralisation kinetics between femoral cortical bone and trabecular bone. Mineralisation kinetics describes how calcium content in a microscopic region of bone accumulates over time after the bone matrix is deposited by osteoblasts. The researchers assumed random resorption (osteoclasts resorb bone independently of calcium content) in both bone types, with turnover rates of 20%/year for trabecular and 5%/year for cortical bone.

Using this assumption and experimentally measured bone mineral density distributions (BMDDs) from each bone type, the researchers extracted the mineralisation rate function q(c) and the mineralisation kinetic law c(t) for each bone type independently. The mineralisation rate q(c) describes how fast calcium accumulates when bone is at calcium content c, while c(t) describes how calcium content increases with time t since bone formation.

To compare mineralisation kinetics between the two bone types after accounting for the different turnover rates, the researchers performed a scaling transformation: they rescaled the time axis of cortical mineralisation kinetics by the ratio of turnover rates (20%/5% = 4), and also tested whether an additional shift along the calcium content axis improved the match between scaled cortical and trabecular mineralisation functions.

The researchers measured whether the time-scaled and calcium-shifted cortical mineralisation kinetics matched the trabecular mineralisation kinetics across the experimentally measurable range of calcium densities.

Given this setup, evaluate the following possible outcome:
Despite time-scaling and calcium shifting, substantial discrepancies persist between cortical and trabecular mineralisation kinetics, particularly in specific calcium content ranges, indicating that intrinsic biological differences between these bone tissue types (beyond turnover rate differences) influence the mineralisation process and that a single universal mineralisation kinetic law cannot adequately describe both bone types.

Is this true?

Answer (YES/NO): NO